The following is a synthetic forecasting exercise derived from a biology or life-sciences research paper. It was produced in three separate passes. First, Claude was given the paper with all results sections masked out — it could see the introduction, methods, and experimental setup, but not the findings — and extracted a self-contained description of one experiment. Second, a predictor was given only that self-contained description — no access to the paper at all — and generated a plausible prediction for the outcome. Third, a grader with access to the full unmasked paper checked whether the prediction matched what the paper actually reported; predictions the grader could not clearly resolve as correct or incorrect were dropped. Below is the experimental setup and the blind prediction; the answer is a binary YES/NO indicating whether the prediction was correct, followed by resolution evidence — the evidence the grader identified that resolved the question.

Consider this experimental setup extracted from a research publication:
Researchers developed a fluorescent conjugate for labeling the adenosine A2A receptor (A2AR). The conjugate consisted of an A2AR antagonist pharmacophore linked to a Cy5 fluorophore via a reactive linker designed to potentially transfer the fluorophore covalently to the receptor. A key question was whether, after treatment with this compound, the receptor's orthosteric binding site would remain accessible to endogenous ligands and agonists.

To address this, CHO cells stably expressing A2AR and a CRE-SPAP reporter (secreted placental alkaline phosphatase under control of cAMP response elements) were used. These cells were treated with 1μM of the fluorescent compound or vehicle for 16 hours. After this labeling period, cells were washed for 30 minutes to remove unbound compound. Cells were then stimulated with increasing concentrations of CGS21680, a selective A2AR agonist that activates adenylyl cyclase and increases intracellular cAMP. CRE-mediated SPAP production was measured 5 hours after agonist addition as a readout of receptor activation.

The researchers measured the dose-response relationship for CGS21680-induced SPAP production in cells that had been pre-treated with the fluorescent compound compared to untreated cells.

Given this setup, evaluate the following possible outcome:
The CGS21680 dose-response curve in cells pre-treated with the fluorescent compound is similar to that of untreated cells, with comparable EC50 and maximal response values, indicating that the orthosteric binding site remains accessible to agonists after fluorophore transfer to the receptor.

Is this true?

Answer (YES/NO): YES